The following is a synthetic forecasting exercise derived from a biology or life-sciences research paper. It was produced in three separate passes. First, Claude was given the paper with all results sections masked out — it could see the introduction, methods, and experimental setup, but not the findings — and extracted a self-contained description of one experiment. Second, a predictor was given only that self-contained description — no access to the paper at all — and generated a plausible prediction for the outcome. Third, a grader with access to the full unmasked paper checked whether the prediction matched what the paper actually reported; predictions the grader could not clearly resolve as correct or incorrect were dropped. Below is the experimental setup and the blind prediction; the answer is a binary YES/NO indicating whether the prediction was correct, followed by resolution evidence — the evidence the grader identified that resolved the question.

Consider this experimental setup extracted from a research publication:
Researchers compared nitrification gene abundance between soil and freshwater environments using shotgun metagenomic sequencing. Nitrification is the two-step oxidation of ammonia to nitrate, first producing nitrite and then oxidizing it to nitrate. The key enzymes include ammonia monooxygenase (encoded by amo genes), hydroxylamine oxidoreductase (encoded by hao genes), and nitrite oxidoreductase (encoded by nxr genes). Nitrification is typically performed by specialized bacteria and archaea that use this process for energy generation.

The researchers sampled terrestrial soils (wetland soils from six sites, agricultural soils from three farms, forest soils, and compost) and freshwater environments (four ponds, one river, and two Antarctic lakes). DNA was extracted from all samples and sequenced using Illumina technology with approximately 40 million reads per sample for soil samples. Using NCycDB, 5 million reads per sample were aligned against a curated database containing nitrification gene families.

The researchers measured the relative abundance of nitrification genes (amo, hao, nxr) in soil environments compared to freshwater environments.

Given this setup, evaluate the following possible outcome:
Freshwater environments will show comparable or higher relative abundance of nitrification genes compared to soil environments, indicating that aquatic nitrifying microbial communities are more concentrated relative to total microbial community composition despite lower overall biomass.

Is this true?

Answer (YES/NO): NO